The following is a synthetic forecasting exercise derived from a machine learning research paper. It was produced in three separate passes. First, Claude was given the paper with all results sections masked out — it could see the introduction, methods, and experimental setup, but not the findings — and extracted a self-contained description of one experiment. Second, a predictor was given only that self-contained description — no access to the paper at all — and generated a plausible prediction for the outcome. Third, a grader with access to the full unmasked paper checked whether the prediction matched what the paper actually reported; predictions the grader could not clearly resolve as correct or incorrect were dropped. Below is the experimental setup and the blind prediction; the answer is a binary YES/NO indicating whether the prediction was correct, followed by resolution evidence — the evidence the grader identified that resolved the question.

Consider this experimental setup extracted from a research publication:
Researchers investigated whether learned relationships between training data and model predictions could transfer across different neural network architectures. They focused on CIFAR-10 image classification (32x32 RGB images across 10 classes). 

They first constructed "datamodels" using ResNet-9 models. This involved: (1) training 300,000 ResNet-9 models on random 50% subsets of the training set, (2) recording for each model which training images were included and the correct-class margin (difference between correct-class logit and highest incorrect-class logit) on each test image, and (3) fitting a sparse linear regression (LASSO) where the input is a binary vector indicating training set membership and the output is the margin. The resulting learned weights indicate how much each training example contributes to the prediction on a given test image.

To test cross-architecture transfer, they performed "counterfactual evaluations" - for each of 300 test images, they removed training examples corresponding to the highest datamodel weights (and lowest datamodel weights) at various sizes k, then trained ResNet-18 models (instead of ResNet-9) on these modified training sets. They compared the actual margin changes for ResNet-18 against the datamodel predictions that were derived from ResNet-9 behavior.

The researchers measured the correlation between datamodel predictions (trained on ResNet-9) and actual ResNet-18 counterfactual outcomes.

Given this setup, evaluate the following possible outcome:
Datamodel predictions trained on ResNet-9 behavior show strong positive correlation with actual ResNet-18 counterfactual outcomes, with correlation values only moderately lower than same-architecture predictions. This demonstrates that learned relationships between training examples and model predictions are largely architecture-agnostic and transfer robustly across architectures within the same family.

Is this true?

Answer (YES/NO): YES